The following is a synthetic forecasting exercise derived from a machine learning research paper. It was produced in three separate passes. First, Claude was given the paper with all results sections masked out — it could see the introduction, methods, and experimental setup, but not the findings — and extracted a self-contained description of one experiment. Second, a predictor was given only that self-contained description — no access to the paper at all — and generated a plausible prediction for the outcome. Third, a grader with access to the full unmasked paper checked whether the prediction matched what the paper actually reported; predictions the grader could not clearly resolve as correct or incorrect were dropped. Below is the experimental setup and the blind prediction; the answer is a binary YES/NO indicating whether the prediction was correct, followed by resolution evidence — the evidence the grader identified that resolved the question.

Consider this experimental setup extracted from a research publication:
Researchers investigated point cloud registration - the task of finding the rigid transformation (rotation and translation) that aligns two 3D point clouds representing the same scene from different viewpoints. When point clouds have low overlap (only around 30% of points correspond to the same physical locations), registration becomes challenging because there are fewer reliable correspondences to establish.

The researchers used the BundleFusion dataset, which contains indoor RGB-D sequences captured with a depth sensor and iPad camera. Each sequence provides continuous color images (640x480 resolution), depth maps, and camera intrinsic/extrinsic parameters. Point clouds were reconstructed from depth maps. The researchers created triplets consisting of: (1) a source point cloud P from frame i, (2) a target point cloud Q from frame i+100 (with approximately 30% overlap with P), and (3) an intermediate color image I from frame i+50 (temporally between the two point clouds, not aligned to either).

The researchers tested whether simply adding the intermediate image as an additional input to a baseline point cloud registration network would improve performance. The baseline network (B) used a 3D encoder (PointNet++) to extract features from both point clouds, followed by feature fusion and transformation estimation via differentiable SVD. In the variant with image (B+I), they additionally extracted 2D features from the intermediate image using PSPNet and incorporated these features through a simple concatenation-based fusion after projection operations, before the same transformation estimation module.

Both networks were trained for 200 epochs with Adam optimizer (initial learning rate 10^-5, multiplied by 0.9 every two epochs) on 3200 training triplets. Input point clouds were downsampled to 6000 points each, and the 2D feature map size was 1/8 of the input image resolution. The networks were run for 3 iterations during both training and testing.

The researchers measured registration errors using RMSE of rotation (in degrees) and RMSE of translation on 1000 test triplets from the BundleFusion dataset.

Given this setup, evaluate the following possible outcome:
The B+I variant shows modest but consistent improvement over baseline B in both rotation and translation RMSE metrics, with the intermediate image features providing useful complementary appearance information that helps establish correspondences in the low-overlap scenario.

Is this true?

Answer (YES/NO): NO